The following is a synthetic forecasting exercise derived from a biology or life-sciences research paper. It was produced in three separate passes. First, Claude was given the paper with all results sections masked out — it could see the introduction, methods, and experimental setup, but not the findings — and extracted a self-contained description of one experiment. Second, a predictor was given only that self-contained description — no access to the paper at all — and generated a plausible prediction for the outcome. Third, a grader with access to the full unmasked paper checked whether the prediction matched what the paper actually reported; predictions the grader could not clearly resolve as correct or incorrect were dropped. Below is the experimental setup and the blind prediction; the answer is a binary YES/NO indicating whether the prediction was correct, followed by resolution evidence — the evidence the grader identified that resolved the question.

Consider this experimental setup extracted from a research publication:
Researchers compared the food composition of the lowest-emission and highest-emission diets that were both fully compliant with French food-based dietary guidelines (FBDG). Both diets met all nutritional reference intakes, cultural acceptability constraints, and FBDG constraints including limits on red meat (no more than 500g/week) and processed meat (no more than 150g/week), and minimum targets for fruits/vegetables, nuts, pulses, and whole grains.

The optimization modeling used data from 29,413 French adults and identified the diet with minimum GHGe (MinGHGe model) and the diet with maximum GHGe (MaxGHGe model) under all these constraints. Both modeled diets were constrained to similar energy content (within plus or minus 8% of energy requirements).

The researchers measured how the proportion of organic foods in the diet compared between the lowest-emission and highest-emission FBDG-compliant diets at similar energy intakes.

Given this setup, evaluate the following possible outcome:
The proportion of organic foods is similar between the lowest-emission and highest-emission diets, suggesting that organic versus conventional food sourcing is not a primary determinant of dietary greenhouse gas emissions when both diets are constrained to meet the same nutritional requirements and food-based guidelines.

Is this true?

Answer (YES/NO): NO